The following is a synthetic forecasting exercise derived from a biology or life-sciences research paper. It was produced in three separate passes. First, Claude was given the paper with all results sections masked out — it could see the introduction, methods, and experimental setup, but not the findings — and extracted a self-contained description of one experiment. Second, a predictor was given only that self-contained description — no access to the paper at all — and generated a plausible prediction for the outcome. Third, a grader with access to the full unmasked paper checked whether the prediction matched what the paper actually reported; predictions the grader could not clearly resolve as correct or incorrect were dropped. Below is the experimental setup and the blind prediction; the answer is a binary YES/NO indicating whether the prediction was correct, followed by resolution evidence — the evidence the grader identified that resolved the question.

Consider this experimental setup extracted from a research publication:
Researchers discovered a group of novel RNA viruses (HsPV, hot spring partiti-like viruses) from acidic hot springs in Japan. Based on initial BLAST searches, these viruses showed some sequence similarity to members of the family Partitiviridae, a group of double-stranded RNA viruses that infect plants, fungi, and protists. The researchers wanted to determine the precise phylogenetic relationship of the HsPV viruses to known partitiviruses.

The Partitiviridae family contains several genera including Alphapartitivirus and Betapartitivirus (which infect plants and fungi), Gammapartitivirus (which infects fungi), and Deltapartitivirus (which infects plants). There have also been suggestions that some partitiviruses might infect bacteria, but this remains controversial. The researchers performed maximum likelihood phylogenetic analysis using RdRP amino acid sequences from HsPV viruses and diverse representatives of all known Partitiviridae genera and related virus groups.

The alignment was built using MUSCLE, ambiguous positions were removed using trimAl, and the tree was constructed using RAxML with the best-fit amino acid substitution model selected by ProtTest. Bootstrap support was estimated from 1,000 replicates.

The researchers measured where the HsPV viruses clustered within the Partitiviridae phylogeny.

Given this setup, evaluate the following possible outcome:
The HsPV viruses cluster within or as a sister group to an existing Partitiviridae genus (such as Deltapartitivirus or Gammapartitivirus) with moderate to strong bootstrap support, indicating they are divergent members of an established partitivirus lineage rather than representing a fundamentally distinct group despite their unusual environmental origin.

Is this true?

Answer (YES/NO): YES